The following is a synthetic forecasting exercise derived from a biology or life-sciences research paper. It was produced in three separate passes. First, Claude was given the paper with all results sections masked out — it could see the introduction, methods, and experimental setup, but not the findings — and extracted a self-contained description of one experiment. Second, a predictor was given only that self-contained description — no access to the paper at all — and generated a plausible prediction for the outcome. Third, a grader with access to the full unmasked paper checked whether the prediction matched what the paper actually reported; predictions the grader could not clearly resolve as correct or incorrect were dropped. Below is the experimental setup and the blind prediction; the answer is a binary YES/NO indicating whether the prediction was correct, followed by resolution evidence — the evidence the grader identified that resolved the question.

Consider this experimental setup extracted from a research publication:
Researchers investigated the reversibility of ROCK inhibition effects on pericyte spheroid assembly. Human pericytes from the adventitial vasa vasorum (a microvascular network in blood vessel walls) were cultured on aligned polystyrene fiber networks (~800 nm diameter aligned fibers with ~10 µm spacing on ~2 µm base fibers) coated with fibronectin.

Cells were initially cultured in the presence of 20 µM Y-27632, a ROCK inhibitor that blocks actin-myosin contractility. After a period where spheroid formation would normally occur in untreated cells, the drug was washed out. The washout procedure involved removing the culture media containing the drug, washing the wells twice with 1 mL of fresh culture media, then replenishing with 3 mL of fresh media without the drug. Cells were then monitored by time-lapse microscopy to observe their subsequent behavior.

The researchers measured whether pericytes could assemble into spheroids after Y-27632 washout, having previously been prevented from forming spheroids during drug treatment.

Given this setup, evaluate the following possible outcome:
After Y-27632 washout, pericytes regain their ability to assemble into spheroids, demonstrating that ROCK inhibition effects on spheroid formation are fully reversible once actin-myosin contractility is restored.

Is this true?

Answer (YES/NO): YES